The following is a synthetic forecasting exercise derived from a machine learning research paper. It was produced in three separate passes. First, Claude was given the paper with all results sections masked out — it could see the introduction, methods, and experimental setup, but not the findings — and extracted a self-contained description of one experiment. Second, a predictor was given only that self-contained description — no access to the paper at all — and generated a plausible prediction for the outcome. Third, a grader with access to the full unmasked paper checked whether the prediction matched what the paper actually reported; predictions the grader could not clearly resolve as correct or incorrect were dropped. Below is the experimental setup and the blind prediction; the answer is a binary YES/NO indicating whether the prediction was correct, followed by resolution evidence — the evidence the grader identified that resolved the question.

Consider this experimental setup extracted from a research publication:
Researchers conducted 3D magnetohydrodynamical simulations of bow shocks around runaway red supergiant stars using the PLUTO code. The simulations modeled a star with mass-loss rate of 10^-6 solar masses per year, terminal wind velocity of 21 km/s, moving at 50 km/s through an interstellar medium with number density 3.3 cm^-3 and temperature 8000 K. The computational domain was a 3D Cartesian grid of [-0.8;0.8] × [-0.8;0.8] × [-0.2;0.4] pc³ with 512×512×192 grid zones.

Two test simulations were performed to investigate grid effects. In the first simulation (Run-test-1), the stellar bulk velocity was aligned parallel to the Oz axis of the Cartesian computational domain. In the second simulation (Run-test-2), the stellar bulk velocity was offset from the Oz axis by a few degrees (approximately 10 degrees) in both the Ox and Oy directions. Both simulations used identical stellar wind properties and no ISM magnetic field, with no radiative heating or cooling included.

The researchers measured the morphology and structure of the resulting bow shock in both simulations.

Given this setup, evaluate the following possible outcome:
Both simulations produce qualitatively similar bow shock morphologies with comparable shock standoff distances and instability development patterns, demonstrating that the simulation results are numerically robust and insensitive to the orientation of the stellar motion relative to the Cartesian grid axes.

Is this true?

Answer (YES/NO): NO